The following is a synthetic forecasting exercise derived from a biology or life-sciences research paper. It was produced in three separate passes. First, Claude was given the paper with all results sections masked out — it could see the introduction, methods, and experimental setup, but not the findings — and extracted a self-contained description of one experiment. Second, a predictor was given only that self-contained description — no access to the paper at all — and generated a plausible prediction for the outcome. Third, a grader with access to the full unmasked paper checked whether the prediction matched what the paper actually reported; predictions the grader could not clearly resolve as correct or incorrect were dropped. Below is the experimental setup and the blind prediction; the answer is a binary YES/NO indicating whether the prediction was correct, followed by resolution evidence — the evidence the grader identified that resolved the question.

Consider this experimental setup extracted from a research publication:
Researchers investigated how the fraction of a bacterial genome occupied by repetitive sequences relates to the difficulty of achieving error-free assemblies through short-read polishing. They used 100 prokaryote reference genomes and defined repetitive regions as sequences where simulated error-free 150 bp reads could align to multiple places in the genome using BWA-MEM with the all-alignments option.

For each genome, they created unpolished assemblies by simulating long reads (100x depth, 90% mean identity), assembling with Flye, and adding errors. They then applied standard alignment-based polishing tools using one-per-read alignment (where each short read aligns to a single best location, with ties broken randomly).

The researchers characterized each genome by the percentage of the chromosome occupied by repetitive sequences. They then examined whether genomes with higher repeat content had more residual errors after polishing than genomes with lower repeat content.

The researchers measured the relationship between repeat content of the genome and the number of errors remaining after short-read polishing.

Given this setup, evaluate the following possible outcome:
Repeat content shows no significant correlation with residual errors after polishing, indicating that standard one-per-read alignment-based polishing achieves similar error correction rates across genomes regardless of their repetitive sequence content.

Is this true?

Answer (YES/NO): NO